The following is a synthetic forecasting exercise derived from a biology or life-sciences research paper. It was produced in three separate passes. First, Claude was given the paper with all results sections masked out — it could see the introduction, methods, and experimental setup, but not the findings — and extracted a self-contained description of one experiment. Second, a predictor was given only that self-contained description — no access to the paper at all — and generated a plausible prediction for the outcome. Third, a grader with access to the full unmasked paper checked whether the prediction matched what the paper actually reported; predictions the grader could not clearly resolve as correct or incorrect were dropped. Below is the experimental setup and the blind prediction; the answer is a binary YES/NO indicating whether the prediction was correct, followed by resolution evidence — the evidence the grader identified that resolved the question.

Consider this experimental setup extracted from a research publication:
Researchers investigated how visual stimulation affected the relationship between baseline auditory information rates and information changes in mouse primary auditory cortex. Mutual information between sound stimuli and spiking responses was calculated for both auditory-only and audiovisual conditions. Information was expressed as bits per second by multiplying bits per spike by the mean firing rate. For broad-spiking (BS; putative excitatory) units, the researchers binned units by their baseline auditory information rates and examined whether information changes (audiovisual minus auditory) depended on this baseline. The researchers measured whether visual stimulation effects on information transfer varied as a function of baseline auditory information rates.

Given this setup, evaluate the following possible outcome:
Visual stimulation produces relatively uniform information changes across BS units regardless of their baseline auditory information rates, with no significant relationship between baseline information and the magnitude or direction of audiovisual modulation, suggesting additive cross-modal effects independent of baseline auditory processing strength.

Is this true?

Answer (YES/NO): NO